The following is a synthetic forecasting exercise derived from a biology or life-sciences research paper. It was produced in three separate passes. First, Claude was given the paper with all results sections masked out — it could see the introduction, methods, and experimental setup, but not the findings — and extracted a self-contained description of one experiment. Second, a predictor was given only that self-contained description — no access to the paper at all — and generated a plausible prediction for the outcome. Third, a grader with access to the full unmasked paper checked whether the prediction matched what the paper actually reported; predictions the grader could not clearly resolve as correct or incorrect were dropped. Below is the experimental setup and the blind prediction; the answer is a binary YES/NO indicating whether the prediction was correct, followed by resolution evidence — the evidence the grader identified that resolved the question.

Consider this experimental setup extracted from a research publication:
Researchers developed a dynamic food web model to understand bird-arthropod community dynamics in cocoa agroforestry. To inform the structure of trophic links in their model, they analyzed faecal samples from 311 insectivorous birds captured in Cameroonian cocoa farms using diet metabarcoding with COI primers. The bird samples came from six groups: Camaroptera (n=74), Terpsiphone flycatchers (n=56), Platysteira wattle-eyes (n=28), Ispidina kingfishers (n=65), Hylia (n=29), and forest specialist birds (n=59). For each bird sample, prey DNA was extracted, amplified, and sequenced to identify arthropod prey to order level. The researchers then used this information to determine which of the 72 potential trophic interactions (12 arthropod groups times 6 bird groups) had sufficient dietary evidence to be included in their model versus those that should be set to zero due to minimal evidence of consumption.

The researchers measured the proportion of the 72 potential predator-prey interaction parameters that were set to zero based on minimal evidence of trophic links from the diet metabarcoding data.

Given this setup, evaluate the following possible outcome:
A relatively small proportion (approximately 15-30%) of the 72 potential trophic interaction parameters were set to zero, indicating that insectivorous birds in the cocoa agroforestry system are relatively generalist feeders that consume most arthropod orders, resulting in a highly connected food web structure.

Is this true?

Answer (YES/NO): NO